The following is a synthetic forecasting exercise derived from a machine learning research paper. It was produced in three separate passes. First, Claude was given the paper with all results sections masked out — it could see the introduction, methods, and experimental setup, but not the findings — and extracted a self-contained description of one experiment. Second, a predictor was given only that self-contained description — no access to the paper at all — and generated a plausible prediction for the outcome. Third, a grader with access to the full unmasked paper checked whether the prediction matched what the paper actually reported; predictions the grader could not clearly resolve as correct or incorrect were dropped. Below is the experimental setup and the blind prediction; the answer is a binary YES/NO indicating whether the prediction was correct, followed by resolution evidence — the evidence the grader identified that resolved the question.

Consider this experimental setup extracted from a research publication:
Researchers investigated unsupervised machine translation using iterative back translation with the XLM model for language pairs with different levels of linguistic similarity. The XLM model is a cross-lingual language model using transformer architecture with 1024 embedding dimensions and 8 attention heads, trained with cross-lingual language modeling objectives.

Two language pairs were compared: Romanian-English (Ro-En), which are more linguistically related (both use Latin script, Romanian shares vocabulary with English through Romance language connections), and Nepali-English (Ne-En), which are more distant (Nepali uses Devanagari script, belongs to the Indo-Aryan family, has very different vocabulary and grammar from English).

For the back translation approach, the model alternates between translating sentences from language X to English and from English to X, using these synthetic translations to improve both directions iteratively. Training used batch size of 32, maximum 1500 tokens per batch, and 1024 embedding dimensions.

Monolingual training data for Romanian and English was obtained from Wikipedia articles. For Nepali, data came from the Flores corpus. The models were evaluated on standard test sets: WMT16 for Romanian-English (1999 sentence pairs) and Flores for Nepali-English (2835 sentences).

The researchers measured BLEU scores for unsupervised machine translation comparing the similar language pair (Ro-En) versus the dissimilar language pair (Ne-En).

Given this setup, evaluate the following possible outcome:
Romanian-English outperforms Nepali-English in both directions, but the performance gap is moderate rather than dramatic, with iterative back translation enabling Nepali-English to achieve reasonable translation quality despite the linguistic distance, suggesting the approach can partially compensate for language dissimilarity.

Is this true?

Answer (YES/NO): NO